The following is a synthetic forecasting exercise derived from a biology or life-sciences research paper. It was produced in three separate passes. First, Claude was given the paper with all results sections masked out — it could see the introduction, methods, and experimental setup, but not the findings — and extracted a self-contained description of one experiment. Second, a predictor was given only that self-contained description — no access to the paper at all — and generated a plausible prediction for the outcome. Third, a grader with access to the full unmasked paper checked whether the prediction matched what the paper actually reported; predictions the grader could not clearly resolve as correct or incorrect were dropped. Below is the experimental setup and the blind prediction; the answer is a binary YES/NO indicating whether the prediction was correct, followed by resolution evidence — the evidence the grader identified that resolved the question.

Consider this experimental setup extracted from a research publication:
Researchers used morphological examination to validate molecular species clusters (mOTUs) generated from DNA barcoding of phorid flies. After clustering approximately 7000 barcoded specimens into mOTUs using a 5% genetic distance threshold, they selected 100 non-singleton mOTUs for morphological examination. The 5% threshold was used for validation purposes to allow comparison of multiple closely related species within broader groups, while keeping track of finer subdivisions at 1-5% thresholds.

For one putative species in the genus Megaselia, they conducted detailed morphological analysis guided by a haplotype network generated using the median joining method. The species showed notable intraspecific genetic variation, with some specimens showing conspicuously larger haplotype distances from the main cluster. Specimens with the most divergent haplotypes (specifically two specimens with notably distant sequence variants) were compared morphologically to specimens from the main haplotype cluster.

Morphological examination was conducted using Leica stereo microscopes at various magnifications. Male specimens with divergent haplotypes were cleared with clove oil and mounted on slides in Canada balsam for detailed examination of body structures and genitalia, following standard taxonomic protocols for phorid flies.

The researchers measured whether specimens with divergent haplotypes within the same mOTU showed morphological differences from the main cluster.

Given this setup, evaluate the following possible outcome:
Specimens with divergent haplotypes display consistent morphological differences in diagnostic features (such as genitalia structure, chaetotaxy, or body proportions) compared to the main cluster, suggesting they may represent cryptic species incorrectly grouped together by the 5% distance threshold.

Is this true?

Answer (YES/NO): NO